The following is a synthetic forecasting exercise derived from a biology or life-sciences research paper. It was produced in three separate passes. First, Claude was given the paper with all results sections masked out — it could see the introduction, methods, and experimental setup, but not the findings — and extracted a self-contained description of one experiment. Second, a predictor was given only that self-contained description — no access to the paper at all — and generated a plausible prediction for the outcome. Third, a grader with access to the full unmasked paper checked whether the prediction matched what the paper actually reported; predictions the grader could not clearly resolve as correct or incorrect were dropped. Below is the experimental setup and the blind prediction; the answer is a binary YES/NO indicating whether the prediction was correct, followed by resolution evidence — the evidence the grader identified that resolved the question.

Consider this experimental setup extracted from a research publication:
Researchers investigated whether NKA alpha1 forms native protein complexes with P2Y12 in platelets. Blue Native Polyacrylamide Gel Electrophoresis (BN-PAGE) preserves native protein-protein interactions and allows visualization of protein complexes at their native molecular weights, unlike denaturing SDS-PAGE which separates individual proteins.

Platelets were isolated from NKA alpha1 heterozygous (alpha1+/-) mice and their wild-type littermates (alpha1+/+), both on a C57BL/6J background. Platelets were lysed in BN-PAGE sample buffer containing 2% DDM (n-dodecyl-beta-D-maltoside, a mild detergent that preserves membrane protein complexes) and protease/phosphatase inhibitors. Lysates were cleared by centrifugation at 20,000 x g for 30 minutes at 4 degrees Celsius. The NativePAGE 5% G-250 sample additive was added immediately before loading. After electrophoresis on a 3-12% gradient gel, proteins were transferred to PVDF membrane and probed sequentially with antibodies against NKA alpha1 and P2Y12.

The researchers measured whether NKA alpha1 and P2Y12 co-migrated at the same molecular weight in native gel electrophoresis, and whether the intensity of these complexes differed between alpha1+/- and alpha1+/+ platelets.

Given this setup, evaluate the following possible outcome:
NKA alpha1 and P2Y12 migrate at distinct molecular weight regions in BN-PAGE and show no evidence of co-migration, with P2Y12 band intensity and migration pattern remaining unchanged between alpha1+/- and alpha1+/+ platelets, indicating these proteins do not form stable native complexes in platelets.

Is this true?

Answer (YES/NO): NO